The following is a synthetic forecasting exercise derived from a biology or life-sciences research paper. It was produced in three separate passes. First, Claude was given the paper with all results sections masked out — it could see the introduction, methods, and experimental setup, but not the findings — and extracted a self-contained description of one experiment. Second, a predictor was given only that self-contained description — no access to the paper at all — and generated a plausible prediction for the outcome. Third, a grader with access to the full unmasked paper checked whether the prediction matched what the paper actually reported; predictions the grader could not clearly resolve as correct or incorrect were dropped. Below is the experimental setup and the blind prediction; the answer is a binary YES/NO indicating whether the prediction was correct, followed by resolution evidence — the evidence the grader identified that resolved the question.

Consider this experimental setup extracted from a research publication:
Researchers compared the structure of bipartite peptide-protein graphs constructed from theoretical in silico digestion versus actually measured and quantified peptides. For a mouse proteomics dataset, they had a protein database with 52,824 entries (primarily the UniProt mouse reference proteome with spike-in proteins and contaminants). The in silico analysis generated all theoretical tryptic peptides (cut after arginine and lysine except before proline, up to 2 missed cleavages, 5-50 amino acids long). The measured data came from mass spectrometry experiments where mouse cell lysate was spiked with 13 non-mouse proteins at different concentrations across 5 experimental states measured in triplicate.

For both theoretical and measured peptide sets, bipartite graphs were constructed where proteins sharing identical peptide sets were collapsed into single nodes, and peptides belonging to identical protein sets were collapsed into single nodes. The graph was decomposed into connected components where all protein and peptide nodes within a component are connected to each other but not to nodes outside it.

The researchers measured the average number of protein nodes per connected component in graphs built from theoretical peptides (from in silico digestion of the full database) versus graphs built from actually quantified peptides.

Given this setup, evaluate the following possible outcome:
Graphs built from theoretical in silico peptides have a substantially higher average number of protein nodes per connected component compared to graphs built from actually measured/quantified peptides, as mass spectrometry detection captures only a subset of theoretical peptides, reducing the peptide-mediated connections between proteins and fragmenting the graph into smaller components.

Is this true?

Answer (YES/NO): YES